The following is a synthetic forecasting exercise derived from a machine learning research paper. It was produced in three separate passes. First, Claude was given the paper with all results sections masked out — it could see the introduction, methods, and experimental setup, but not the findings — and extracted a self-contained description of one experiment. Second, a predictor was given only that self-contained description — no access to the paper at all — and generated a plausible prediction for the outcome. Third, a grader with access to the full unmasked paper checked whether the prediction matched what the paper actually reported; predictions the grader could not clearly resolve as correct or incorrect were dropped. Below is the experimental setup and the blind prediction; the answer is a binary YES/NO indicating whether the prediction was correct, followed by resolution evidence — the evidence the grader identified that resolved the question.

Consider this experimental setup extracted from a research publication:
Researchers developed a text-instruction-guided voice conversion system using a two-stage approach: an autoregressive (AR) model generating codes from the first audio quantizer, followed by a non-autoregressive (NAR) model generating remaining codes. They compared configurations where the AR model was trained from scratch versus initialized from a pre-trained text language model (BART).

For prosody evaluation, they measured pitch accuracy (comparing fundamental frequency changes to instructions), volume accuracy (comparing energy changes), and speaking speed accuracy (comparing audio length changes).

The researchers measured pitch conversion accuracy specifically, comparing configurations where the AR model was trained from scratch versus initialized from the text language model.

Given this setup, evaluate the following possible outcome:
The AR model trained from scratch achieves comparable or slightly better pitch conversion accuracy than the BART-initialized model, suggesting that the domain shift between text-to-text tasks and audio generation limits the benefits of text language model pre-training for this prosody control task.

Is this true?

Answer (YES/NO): YES